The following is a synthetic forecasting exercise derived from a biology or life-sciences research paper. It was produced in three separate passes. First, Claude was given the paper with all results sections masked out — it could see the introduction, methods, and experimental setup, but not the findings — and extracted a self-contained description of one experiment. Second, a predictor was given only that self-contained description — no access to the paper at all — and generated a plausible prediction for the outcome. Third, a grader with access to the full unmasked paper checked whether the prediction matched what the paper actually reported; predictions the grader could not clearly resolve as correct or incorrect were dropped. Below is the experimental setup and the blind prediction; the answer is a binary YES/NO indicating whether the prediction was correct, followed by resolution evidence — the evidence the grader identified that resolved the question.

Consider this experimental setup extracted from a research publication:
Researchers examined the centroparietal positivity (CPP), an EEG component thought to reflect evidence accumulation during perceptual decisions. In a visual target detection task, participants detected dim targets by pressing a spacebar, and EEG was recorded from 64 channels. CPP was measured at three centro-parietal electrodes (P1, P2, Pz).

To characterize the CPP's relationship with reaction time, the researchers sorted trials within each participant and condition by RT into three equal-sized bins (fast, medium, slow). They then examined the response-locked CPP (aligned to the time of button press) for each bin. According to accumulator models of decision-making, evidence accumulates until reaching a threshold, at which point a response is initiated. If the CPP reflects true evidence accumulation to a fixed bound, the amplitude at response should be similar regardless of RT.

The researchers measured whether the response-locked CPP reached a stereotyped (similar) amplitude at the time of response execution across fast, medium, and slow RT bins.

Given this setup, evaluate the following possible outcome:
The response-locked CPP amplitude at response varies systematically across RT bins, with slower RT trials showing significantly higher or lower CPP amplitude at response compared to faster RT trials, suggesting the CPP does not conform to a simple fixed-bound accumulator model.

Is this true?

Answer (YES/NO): NO